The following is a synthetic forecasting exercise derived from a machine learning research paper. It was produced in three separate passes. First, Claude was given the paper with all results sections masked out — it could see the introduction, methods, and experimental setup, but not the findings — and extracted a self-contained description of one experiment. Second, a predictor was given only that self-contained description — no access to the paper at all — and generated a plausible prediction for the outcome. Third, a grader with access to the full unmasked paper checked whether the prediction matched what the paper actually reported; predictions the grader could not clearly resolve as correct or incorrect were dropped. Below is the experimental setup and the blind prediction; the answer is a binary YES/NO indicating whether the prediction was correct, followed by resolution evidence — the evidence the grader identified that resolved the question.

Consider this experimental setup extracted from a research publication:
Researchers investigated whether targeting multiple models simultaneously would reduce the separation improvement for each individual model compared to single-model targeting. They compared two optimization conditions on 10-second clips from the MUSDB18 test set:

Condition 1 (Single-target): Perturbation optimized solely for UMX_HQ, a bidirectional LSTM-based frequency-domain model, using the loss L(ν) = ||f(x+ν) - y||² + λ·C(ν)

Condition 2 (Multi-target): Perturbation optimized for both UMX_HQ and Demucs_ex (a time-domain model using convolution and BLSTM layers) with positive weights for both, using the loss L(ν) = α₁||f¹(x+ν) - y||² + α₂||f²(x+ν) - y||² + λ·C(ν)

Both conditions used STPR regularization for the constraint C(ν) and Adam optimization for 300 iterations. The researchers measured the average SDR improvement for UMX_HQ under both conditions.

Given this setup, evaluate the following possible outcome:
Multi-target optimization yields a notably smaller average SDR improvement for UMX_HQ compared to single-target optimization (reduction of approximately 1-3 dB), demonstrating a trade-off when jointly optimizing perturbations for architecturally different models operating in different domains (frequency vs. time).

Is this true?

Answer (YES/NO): NO